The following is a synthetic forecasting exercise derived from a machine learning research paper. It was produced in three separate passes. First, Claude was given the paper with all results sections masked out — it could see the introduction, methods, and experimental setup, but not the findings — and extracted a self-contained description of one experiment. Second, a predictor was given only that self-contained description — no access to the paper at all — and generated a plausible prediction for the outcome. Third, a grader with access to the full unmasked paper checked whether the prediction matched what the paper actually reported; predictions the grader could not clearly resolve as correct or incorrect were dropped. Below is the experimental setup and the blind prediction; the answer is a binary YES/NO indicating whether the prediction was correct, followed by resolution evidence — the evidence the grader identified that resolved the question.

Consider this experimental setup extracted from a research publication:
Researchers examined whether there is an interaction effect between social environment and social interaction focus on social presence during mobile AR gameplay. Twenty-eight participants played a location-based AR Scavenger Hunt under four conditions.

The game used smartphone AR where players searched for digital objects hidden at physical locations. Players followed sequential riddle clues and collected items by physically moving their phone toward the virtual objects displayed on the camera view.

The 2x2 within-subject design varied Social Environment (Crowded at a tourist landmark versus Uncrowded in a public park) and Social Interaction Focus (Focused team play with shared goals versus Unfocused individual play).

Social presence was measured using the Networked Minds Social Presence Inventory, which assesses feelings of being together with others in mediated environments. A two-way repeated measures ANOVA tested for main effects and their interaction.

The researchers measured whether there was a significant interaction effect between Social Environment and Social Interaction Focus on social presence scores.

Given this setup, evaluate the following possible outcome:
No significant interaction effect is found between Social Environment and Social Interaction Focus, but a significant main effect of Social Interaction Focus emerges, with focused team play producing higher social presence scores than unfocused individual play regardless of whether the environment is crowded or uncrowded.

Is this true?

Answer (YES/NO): NO